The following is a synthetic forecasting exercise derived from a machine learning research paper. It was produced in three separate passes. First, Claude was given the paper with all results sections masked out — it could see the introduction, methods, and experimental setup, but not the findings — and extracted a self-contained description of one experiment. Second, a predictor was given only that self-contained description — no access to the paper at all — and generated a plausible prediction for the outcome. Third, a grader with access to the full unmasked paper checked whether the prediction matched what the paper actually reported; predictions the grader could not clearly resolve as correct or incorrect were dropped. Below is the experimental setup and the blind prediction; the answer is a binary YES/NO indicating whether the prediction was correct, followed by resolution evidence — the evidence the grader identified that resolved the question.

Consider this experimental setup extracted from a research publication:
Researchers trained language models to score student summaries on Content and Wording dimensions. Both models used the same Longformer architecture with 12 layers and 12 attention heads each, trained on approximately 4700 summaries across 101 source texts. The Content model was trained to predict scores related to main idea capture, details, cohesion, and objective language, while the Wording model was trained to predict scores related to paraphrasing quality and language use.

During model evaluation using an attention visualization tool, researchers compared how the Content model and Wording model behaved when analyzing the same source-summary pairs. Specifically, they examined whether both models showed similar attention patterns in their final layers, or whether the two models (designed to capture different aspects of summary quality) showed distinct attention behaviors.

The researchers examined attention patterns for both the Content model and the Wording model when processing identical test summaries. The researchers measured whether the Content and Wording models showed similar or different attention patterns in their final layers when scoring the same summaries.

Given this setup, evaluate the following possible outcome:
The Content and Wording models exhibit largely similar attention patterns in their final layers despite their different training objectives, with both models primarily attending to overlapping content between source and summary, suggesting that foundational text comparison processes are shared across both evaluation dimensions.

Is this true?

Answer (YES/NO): NO